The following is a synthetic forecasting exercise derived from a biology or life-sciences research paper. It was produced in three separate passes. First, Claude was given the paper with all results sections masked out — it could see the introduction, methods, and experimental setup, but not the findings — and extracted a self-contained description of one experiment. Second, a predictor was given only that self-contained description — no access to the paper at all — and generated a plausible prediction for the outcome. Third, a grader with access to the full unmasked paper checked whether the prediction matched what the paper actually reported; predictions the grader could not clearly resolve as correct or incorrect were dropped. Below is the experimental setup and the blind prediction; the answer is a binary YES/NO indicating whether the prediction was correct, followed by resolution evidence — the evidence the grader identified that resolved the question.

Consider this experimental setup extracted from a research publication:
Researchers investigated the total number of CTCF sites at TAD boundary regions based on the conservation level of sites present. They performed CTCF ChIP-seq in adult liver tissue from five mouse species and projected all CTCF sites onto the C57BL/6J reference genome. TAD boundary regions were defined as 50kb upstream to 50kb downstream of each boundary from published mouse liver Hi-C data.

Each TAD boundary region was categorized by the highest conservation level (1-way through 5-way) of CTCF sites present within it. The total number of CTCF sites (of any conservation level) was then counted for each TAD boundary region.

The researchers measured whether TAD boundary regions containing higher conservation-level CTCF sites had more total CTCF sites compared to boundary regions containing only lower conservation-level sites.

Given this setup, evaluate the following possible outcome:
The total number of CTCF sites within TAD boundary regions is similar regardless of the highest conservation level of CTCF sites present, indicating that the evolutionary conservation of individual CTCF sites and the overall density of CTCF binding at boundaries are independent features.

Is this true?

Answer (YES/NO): NO